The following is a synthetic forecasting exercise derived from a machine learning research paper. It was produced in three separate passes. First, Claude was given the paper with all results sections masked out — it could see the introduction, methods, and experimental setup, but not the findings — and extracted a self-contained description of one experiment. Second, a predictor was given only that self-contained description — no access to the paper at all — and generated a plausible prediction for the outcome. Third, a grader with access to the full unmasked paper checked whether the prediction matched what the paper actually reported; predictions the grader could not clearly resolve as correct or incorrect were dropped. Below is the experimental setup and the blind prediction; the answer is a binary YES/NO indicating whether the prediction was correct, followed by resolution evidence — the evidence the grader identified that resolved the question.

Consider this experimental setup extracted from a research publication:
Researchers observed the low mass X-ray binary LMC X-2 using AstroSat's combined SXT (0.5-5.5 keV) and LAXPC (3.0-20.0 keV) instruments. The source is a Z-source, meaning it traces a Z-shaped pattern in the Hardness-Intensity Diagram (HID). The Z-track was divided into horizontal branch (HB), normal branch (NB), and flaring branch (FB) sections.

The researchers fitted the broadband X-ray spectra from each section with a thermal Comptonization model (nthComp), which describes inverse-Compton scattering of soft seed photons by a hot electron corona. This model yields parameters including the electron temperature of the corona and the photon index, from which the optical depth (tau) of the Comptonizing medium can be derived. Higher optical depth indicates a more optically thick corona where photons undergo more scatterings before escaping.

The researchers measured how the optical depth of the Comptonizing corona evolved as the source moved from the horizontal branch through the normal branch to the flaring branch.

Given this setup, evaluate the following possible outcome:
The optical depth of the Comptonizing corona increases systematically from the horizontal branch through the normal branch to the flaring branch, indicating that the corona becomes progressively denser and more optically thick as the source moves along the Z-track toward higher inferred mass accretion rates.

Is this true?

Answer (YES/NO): NO